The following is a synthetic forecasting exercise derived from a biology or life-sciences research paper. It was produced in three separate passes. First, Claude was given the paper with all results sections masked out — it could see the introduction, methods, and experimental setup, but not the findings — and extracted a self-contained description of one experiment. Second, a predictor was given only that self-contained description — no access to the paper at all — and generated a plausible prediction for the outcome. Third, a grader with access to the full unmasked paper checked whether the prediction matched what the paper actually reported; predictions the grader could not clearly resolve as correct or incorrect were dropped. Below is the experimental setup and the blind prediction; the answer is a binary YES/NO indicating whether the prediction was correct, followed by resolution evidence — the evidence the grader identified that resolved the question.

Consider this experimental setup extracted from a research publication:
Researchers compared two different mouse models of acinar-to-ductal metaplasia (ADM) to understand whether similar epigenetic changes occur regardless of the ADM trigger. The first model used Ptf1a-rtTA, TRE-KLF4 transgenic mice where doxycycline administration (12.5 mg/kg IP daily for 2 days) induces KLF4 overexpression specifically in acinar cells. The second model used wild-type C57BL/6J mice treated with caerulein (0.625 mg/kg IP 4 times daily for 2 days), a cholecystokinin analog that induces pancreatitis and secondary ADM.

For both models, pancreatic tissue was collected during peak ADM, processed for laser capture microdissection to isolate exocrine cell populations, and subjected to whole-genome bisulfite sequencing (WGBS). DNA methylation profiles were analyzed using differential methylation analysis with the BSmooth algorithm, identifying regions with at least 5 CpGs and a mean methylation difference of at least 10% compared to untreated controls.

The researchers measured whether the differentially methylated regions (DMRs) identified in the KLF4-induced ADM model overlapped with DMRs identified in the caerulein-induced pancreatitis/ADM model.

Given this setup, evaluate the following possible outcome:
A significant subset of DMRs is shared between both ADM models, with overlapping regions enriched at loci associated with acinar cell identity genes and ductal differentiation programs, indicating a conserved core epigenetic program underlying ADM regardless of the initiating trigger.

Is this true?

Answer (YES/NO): NO